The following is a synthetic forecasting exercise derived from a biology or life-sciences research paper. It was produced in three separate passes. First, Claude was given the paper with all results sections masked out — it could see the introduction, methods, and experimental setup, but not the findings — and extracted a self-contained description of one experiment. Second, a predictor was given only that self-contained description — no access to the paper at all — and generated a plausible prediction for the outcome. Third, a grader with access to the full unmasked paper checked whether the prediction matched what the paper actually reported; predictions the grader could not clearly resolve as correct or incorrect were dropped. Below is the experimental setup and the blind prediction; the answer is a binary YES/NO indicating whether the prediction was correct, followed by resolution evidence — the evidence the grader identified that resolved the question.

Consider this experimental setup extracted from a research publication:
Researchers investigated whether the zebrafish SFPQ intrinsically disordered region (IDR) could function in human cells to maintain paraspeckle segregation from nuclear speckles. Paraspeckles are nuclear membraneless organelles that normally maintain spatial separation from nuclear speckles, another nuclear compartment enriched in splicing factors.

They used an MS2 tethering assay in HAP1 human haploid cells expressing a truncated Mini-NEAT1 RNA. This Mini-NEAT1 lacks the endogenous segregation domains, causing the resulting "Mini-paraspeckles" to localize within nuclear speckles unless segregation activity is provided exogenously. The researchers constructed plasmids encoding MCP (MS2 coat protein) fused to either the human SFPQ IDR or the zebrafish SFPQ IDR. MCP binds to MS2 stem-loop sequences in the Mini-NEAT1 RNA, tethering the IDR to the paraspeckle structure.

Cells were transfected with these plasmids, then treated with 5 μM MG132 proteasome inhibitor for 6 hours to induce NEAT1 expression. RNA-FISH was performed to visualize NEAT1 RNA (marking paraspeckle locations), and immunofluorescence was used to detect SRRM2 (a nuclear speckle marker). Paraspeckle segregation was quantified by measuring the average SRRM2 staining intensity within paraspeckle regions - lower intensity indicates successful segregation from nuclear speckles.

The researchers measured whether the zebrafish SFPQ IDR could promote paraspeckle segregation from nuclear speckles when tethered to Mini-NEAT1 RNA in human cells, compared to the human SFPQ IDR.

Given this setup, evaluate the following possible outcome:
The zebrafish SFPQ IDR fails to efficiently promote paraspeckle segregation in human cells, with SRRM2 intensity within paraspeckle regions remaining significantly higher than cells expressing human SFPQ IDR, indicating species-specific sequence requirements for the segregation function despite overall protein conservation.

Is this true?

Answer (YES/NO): NO